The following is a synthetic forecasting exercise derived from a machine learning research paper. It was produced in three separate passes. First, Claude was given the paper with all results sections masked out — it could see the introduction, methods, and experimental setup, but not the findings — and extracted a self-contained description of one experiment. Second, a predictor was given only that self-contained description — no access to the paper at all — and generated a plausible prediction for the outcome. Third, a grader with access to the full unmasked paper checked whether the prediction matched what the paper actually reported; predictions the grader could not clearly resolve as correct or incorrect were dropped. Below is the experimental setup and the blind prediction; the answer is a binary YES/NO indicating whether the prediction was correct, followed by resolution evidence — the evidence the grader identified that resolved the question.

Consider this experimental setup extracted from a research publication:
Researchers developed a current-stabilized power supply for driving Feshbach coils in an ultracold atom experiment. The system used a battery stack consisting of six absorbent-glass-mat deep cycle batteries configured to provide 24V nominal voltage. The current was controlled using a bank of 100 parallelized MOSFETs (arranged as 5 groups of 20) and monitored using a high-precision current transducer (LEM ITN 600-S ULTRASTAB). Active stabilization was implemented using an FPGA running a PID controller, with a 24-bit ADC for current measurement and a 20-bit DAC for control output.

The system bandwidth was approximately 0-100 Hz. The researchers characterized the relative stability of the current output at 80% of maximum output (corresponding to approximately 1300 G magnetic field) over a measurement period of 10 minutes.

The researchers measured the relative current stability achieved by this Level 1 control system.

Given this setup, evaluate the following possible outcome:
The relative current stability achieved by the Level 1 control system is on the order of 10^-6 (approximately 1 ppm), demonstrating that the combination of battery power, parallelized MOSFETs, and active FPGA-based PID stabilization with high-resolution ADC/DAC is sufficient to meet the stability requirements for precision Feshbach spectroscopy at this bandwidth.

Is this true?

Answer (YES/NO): YES